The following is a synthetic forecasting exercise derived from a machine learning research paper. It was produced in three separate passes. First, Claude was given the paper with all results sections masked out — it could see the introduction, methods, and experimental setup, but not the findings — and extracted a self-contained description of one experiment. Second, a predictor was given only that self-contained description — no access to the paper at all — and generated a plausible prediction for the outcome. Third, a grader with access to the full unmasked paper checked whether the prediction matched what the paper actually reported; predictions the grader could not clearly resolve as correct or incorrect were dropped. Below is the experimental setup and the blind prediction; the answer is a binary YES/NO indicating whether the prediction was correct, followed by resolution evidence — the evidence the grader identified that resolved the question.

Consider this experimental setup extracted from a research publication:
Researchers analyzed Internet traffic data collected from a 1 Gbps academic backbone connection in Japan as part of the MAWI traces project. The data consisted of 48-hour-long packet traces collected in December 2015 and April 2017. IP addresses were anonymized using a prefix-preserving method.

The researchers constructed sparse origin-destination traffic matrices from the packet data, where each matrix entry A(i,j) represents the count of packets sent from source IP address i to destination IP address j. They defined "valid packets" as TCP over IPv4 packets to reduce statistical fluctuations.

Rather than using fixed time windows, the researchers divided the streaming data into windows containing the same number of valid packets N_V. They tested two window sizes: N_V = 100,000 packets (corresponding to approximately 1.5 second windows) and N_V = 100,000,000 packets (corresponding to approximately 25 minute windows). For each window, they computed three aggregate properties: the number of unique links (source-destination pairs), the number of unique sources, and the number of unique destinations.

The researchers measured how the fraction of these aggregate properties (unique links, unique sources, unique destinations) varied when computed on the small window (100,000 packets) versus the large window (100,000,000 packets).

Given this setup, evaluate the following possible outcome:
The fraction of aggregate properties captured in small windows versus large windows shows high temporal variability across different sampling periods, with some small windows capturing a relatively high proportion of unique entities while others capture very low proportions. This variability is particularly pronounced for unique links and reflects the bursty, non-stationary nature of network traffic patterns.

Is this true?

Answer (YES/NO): NO